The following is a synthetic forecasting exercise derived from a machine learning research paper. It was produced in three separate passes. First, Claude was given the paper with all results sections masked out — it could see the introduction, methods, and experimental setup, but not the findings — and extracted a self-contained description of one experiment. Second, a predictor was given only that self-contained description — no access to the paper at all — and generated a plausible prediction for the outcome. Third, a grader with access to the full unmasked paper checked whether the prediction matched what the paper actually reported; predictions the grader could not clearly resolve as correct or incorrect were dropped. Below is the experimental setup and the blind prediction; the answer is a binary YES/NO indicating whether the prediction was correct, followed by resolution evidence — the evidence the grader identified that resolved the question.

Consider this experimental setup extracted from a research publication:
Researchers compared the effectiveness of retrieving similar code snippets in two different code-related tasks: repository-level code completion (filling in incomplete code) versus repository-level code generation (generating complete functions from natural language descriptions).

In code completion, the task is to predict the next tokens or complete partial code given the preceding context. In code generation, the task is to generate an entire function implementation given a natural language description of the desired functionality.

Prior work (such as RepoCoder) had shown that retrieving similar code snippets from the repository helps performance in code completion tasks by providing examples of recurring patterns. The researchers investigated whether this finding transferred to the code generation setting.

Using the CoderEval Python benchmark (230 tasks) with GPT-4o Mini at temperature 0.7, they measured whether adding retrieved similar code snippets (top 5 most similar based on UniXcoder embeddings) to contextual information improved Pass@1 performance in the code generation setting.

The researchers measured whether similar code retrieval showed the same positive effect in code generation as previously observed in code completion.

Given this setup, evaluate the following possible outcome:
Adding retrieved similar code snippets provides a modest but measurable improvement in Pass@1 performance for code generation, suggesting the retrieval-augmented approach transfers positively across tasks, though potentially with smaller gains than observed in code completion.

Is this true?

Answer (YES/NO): NO